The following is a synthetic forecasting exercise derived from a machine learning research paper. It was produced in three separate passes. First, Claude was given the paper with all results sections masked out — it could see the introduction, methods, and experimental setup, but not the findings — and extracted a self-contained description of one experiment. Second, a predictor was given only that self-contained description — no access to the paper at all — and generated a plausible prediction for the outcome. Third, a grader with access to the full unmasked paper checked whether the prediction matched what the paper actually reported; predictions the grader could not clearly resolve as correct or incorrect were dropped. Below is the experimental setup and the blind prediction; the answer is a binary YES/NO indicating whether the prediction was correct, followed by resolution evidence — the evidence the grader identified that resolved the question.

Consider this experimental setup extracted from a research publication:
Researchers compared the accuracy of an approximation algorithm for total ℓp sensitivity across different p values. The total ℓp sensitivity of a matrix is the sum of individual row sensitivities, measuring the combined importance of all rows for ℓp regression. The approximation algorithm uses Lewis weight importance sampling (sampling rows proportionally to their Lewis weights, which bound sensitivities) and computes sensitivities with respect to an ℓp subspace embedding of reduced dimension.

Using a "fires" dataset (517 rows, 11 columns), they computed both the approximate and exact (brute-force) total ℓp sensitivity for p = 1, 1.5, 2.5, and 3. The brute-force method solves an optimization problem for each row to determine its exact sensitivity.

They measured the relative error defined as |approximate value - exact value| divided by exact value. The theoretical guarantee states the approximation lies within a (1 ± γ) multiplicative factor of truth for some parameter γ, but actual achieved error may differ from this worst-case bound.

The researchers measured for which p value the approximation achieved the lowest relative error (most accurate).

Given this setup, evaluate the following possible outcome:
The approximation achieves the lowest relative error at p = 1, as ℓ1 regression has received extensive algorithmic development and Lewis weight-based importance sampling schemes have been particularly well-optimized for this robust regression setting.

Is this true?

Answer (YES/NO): NO